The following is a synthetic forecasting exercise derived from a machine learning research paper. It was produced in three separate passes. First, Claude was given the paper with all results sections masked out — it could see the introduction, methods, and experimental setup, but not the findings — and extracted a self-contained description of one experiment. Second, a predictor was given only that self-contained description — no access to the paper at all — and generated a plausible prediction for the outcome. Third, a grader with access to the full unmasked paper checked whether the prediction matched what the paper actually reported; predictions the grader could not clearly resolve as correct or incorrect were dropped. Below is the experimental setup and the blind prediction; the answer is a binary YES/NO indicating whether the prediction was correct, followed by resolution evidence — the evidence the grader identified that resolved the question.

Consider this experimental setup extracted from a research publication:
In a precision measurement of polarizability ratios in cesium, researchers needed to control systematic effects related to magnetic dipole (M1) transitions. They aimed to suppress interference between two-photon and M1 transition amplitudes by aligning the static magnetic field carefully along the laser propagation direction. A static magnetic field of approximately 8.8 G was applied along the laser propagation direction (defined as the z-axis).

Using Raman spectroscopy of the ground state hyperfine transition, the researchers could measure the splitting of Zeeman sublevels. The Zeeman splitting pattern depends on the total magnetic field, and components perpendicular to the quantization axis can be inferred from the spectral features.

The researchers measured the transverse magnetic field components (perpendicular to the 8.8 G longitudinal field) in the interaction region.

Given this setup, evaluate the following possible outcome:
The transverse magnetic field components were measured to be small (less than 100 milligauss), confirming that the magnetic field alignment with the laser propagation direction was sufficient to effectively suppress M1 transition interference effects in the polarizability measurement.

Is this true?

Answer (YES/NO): YES